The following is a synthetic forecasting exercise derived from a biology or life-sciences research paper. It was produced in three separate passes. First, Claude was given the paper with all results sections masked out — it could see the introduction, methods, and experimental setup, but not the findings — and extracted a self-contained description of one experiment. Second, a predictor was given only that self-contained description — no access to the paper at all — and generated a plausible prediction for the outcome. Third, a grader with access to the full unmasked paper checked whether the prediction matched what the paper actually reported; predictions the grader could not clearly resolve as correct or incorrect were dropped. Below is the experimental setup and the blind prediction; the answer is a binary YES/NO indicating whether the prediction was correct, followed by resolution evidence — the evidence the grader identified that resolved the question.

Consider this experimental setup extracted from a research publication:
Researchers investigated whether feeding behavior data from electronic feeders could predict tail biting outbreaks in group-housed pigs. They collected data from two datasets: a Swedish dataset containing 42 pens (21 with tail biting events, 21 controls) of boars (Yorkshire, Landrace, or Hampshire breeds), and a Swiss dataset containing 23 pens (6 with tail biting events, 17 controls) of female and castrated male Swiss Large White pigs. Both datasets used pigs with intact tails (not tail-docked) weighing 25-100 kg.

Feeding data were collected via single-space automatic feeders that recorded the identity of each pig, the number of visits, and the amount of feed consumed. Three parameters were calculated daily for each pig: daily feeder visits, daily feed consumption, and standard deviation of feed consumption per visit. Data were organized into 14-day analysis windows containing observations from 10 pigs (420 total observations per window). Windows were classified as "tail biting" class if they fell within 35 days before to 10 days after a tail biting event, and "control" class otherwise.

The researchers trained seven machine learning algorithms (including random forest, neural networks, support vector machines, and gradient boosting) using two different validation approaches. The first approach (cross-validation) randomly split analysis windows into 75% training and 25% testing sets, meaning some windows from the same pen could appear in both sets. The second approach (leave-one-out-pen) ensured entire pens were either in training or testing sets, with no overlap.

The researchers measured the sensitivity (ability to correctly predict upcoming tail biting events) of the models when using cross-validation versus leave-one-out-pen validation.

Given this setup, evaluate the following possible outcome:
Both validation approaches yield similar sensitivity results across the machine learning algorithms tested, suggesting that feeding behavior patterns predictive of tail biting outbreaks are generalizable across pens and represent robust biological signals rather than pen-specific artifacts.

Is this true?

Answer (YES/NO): NO